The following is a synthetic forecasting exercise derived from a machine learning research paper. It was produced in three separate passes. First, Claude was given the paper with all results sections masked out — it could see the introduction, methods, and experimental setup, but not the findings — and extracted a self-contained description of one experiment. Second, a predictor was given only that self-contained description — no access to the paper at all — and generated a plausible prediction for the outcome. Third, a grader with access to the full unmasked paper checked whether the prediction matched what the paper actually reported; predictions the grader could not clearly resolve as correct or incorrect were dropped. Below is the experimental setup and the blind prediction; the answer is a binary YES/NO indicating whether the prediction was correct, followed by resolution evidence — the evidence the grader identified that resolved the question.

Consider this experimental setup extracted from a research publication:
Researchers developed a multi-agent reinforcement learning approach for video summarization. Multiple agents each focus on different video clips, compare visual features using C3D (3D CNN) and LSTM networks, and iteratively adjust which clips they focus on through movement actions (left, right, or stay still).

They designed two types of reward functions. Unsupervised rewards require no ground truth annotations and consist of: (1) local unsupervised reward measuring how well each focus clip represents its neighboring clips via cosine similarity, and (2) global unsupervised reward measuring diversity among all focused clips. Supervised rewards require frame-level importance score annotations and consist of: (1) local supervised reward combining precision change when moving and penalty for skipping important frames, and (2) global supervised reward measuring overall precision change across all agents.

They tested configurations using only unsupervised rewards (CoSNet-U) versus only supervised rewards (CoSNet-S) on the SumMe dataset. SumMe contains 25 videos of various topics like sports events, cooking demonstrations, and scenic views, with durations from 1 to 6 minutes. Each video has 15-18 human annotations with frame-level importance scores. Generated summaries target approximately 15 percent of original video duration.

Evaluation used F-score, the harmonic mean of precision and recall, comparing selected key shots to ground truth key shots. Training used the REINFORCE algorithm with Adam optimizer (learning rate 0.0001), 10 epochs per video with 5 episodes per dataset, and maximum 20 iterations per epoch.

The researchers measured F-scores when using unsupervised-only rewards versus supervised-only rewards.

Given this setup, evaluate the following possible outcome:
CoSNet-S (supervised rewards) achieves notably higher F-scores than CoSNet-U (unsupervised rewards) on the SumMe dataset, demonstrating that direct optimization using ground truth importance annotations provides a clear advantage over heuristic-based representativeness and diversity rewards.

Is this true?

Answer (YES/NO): NO